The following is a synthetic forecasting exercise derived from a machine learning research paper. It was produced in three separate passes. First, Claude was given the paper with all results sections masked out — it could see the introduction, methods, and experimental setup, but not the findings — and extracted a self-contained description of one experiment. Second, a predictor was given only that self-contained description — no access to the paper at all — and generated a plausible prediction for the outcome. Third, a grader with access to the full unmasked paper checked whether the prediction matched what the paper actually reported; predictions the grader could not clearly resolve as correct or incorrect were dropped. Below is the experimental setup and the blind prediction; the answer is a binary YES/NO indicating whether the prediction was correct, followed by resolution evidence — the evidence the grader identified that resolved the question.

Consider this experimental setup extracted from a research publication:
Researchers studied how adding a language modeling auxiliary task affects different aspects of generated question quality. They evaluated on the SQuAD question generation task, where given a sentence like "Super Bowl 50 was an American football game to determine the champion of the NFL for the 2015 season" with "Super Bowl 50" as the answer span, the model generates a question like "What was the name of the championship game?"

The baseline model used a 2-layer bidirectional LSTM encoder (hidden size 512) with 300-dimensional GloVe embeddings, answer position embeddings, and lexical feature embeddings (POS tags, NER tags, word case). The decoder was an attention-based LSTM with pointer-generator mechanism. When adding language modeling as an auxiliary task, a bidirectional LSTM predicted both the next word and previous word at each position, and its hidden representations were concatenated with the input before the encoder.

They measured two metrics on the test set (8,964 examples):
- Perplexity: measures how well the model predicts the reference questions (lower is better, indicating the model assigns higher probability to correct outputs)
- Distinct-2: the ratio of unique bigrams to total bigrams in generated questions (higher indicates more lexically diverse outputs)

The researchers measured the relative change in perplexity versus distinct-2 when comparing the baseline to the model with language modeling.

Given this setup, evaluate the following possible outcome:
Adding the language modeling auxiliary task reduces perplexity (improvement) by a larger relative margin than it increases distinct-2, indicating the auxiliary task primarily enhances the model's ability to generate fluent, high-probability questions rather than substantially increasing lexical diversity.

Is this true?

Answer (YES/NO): YES